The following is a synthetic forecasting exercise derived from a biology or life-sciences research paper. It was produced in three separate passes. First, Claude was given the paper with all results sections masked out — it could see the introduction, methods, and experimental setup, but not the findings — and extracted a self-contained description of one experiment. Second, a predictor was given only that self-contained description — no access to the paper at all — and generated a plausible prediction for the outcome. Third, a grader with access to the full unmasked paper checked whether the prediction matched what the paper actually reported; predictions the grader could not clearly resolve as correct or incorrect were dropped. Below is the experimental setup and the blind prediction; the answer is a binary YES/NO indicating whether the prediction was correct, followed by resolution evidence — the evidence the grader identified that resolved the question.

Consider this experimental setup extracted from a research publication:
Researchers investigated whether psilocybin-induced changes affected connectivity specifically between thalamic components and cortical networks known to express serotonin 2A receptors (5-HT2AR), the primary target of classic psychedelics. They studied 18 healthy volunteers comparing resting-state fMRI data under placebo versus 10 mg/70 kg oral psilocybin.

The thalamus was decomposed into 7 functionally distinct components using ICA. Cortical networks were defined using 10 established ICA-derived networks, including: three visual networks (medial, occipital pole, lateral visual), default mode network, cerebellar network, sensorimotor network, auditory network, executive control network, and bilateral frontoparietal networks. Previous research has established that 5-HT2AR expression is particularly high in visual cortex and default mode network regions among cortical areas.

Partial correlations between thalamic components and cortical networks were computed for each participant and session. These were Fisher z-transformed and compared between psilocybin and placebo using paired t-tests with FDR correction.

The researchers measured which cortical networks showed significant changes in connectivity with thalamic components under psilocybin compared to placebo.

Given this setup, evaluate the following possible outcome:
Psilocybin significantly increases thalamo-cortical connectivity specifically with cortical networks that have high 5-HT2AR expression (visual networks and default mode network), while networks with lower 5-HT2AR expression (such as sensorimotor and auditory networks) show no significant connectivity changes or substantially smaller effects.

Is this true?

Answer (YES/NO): NO